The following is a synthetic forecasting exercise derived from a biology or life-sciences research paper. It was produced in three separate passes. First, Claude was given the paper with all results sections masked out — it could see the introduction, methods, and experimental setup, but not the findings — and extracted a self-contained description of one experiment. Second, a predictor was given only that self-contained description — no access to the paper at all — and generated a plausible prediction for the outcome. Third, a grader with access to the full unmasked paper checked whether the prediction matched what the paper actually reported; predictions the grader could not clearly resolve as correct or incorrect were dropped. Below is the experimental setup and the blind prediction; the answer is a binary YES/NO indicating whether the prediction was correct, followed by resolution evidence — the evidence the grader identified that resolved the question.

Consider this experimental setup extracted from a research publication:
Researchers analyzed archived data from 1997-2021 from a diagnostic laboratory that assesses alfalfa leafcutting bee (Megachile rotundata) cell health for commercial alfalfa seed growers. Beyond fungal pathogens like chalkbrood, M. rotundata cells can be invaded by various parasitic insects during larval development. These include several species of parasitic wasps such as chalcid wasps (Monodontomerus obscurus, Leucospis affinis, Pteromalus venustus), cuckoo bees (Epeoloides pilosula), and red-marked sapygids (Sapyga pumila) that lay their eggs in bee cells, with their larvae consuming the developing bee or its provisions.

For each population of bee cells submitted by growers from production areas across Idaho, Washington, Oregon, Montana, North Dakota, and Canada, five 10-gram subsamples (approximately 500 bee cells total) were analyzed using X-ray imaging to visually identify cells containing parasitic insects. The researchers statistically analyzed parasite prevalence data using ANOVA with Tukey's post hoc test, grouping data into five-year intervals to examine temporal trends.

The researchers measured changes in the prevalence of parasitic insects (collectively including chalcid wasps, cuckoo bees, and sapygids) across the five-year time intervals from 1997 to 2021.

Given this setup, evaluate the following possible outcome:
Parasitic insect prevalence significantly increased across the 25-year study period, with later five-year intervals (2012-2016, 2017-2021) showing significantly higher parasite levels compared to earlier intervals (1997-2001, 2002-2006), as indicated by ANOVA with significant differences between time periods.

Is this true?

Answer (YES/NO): NO